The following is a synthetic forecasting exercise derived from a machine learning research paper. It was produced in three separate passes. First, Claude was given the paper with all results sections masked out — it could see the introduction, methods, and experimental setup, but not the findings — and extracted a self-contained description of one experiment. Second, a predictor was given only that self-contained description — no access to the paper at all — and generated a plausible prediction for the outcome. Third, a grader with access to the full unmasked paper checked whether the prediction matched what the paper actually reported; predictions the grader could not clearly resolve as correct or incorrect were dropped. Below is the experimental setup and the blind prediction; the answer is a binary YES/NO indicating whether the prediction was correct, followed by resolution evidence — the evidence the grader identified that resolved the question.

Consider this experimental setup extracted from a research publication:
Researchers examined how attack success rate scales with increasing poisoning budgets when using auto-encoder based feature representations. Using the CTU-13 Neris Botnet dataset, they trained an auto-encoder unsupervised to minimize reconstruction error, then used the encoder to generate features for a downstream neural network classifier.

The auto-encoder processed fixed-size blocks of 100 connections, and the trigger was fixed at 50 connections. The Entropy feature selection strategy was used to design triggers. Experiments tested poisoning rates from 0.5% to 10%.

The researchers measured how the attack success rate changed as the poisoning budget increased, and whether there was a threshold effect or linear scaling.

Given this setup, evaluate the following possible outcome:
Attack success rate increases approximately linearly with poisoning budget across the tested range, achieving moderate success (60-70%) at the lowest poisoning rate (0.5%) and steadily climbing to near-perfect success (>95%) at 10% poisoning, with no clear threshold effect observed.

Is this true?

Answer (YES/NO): NO